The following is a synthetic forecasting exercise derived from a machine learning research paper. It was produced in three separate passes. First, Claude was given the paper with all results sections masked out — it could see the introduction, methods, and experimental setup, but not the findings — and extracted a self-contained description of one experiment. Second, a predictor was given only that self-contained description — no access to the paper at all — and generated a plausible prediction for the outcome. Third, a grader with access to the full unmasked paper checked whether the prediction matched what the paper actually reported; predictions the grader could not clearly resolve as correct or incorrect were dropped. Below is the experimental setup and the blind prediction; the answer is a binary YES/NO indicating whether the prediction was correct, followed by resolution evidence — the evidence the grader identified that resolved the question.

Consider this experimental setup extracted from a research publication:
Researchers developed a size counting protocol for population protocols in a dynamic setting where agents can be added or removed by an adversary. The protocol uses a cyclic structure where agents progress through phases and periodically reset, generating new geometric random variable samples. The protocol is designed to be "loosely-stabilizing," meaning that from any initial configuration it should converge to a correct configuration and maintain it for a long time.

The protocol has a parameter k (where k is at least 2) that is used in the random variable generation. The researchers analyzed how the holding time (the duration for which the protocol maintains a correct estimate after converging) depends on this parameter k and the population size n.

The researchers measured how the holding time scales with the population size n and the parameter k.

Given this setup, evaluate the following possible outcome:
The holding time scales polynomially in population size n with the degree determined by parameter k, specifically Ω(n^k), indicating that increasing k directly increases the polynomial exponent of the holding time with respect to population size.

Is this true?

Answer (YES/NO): NO